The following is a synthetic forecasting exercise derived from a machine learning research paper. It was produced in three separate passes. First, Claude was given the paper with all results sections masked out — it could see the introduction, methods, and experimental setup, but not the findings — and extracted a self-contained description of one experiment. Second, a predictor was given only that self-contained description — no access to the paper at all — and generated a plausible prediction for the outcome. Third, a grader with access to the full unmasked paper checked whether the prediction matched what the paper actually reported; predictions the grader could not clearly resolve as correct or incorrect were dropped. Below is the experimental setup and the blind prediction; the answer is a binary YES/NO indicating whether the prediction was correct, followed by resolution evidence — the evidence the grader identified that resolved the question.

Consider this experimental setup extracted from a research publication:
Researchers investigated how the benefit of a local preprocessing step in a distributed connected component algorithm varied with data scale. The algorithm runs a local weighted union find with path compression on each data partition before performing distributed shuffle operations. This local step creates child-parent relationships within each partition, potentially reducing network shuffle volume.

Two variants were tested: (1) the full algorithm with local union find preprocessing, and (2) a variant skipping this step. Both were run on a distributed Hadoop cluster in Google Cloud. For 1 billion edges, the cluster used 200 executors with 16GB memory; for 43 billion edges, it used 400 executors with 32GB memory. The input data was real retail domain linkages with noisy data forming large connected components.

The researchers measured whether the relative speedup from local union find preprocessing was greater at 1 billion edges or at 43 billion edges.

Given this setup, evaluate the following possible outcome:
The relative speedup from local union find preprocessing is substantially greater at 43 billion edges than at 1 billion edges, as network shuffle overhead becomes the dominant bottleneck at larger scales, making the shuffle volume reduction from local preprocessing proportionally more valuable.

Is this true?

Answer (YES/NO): NO